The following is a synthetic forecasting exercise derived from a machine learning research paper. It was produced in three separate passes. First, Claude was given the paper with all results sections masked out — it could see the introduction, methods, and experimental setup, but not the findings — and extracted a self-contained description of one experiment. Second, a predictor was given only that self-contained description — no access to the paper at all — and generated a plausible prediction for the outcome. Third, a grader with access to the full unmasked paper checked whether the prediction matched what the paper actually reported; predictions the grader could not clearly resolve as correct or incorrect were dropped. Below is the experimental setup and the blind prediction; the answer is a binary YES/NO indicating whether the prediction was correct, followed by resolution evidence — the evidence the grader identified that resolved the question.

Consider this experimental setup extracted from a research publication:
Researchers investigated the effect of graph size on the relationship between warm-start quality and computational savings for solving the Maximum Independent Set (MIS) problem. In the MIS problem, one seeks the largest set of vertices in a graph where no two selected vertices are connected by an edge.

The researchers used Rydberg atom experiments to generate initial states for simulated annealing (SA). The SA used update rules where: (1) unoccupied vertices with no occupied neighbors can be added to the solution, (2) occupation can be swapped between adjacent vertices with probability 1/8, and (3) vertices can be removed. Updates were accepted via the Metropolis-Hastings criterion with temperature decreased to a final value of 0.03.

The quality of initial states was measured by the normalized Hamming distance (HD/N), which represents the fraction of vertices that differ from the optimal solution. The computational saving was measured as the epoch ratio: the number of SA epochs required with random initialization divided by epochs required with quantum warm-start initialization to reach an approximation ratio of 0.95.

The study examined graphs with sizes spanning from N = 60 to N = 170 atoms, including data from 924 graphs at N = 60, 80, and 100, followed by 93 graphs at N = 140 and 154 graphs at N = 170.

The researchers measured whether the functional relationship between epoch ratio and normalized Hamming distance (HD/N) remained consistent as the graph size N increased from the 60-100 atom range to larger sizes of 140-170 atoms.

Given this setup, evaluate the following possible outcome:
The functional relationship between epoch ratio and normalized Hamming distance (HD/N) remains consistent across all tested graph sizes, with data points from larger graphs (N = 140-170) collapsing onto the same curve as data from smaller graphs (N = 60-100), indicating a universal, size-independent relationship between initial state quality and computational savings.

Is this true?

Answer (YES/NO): YES